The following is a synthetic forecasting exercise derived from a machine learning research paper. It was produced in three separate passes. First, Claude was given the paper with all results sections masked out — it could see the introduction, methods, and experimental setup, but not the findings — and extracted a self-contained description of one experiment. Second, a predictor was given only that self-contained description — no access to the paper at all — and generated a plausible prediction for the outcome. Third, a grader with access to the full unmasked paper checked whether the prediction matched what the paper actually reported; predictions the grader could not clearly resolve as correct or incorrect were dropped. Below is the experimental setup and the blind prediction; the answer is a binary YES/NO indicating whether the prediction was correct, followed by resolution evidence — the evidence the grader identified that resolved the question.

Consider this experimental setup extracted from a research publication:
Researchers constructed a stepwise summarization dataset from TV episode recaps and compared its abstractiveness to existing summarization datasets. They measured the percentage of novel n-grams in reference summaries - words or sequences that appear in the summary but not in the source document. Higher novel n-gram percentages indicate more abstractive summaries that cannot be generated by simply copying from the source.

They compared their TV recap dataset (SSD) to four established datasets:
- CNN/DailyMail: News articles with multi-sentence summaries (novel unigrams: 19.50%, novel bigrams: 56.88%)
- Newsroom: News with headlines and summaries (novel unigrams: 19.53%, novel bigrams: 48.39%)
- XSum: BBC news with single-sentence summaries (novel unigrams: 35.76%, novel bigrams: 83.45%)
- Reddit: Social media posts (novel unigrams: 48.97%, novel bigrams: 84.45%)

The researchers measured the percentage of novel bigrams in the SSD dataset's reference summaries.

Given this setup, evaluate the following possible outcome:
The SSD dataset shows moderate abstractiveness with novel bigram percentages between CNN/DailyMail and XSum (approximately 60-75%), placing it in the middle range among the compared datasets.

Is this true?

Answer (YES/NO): NO